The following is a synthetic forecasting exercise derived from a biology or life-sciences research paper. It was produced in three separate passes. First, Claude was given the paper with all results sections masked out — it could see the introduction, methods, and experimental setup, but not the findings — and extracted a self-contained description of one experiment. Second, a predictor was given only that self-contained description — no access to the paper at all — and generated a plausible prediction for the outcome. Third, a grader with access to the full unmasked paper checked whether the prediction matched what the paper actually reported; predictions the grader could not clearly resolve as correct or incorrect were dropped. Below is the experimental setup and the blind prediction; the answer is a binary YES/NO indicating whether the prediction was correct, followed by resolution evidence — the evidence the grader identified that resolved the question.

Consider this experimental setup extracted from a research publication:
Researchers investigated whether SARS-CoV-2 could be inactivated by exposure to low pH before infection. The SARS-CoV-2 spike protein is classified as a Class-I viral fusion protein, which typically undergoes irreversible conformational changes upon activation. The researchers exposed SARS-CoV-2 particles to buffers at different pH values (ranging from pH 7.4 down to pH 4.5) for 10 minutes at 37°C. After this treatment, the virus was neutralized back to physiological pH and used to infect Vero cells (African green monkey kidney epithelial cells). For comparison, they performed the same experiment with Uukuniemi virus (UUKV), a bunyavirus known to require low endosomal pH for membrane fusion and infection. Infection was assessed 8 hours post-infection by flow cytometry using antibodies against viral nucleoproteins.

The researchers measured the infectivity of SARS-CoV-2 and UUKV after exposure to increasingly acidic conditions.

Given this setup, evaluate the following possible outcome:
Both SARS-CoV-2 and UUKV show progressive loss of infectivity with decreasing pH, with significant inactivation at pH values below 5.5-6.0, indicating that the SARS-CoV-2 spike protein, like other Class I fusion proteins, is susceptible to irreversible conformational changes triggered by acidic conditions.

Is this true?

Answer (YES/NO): NO